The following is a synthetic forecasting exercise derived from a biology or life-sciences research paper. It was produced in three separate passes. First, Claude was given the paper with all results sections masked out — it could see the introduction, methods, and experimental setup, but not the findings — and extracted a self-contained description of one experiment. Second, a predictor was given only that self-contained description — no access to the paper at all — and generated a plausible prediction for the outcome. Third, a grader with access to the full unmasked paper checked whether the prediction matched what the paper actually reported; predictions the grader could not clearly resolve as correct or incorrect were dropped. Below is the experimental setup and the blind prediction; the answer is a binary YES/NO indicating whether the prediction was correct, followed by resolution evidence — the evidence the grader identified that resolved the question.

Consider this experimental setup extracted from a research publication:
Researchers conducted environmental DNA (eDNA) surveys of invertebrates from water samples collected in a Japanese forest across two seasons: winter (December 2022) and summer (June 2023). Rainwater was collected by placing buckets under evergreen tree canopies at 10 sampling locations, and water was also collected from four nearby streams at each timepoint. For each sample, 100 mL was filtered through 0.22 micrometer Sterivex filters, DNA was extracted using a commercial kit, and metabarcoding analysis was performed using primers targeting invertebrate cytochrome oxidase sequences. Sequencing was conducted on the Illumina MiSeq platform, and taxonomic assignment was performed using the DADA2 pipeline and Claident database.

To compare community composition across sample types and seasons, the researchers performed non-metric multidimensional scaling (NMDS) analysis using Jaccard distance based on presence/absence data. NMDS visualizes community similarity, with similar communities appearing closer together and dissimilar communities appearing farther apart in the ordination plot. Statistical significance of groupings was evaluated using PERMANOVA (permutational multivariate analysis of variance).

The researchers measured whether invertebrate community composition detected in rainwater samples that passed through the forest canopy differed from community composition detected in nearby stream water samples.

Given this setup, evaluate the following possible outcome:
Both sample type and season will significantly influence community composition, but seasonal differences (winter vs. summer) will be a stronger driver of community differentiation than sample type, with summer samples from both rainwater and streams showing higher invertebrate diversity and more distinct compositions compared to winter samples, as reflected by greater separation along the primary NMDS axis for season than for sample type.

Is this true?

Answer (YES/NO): NO